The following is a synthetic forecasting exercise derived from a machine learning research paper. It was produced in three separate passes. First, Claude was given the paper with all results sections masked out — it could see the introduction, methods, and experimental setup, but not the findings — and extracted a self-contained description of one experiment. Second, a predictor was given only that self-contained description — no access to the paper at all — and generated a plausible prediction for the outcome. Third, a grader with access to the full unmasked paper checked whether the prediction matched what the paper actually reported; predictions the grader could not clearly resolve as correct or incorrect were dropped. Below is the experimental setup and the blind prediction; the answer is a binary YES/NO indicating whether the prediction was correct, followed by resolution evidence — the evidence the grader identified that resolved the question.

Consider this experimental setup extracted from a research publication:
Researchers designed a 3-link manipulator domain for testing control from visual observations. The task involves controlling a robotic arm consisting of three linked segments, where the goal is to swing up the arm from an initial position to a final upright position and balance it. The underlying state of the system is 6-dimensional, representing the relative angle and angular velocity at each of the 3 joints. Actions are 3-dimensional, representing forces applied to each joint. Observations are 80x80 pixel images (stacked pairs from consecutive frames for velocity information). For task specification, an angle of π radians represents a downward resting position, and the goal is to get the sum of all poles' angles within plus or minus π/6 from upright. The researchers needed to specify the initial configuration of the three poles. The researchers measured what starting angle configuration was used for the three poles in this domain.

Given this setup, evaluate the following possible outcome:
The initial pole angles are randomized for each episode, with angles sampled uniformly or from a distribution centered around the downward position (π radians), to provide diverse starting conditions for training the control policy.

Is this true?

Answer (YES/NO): NO